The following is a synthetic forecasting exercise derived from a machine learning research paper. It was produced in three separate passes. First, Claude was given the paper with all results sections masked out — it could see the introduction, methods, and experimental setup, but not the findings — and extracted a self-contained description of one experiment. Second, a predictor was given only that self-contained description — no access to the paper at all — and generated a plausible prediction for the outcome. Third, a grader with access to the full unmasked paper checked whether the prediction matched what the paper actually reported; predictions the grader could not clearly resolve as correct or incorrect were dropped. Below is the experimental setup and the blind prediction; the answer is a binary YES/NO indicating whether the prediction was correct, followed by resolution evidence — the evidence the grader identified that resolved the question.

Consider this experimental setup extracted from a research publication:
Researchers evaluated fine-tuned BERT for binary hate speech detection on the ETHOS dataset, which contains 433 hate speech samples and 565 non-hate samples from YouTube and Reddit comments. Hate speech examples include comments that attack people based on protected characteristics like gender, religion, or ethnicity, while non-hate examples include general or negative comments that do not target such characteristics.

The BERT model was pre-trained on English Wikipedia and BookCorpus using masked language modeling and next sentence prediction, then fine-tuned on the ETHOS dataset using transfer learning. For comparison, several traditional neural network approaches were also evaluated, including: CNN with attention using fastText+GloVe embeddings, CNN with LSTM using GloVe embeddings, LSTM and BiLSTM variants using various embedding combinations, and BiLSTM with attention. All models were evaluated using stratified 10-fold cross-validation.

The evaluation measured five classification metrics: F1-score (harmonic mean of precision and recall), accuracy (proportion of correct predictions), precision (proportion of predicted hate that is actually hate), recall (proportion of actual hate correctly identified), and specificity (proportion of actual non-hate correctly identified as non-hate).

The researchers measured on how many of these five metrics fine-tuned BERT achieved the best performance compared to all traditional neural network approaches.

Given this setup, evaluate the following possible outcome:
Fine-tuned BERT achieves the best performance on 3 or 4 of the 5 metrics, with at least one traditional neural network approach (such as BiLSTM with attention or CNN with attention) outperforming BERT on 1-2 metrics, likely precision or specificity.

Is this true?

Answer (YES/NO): YES